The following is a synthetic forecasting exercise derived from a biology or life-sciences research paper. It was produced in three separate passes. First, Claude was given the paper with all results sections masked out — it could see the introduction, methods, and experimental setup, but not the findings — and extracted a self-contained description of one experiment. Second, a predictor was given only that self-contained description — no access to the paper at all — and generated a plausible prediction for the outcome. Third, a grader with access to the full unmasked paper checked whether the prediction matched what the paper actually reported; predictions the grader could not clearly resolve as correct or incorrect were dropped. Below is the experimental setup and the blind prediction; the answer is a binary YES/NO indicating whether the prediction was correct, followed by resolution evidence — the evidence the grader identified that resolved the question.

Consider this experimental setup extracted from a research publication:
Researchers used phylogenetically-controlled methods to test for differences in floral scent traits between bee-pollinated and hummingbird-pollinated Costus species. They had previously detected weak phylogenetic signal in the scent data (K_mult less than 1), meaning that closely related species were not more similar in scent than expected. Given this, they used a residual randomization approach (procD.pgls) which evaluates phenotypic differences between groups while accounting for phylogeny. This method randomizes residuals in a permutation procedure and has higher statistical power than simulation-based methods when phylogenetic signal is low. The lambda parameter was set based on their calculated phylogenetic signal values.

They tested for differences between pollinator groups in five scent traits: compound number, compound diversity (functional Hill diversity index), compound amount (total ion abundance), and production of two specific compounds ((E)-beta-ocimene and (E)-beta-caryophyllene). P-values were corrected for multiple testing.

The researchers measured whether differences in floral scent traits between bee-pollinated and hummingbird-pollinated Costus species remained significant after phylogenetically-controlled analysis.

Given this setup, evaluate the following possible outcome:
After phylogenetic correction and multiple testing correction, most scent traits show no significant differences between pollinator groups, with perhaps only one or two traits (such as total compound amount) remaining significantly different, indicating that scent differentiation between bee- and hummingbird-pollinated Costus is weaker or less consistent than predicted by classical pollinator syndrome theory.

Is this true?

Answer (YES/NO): NO